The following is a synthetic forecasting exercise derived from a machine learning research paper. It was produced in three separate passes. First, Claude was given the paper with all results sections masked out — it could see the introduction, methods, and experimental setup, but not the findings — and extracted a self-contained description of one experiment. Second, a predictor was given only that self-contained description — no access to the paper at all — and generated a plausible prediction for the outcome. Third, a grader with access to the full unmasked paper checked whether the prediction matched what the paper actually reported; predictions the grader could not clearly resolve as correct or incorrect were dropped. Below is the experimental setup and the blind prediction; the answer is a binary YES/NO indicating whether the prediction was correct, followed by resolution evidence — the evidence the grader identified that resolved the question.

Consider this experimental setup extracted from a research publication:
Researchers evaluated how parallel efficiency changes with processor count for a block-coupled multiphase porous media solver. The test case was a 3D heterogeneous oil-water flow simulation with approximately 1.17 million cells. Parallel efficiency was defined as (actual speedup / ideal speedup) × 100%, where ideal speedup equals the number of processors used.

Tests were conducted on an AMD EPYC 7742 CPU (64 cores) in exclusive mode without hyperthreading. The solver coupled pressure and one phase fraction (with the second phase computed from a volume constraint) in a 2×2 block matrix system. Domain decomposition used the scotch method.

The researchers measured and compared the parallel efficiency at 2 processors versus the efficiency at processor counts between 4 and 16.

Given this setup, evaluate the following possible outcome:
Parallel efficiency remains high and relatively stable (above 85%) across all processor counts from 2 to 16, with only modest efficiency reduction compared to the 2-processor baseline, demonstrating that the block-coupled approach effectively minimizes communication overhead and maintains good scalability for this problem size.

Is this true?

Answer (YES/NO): NO